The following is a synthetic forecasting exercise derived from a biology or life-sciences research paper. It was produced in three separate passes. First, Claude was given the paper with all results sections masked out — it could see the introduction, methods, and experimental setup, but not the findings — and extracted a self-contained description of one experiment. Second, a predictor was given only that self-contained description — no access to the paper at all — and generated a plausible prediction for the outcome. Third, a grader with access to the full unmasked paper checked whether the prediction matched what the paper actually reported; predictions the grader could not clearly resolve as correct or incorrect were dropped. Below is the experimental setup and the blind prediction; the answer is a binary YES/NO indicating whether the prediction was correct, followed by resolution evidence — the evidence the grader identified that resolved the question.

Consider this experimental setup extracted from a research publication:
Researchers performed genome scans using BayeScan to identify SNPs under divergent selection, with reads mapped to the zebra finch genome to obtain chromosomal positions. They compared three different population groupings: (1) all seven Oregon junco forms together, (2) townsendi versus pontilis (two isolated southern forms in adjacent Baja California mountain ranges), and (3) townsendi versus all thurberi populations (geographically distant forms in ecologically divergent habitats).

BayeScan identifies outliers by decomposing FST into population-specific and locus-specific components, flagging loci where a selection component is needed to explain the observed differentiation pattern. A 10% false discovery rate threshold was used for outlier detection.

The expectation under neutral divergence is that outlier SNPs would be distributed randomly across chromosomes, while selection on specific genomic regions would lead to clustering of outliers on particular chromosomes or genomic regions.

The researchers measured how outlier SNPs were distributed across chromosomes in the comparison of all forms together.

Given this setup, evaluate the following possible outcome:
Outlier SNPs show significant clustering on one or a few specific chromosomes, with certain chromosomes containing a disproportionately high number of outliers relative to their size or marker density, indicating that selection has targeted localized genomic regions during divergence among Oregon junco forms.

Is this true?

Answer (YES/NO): NO